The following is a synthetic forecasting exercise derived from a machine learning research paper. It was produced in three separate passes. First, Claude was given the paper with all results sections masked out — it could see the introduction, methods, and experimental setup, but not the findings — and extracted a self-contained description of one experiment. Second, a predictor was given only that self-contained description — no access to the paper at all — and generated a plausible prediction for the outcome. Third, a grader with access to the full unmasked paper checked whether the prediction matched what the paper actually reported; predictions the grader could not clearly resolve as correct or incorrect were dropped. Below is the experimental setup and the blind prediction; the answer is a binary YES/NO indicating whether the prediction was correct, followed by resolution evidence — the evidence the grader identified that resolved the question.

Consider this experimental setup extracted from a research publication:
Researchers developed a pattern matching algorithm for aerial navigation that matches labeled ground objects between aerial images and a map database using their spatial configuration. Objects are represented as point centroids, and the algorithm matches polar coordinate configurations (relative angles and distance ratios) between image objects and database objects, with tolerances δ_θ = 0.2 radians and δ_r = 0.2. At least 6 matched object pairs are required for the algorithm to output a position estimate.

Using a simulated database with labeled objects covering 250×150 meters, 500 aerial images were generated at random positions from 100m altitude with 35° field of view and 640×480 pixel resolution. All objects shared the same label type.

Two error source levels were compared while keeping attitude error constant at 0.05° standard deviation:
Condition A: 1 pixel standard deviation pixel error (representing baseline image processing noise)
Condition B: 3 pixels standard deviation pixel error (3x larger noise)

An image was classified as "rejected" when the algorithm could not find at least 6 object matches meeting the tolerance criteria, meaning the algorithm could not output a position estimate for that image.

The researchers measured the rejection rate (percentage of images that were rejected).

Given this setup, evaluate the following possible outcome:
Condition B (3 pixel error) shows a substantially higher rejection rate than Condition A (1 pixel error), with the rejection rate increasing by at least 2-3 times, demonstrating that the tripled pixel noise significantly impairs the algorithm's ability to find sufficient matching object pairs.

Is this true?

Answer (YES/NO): YES